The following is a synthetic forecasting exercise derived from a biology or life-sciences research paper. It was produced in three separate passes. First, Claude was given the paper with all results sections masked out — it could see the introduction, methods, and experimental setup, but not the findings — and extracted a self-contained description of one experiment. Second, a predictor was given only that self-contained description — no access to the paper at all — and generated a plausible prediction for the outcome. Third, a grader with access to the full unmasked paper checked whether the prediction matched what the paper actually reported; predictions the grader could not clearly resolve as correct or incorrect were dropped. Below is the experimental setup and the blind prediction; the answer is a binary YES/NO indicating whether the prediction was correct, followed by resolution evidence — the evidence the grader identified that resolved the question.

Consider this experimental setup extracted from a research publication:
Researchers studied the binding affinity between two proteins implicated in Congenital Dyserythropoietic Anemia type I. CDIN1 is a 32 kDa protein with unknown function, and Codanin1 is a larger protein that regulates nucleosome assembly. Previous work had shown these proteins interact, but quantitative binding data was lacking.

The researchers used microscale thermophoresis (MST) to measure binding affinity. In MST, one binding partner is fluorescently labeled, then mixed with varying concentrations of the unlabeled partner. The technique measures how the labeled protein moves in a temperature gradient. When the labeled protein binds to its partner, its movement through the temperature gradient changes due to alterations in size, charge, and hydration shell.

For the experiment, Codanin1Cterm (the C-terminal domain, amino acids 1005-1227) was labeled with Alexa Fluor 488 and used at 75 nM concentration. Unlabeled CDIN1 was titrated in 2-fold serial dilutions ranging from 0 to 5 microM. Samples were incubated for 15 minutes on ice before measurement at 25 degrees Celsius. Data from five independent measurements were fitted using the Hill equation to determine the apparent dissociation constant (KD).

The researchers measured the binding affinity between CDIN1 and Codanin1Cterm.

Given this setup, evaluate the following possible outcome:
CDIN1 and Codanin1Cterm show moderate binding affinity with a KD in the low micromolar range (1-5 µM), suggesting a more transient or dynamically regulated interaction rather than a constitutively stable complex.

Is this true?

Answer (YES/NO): NO